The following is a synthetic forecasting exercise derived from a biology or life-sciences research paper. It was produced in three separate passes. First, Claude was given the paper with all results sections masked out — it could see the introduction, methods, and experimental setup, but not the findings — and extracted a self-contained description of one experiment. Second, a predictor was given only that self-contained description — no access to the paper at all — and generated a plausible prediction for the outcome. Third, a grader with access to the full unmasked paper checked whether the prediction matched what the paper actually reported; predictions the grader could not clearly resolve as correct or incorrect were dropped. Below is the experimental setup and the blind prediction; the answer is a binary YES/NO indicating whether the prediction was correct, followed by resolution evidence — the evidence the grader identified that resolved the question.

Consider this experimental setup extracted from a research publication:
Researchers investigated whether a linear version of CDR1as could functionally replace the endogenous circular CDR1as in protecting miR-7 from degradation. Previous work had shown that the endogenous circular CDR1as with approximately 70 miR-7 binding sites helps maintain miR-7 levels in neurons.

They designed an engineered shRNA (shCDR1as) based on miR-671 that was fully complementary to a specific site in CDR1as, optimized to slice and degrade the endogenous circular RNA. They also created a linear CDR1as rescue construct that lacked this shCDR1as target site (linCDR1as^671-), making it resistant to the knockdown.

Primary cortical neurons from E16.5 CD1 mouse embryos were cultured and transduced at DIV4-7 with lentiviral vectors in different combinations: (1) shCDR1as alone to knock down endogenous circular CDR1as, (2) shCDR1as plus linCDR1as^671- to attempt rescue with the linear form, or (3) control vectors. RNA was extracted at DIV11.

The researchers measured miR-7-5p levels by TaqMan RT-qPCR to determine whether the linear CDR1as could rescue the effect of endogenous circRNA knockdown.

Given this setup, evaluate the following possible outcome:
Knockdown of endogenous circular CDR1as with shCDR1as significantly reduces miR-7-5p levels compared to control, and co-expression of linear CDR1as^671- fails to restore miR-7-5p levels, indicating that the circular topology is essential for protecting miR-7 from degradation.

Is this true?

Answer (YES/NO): YES